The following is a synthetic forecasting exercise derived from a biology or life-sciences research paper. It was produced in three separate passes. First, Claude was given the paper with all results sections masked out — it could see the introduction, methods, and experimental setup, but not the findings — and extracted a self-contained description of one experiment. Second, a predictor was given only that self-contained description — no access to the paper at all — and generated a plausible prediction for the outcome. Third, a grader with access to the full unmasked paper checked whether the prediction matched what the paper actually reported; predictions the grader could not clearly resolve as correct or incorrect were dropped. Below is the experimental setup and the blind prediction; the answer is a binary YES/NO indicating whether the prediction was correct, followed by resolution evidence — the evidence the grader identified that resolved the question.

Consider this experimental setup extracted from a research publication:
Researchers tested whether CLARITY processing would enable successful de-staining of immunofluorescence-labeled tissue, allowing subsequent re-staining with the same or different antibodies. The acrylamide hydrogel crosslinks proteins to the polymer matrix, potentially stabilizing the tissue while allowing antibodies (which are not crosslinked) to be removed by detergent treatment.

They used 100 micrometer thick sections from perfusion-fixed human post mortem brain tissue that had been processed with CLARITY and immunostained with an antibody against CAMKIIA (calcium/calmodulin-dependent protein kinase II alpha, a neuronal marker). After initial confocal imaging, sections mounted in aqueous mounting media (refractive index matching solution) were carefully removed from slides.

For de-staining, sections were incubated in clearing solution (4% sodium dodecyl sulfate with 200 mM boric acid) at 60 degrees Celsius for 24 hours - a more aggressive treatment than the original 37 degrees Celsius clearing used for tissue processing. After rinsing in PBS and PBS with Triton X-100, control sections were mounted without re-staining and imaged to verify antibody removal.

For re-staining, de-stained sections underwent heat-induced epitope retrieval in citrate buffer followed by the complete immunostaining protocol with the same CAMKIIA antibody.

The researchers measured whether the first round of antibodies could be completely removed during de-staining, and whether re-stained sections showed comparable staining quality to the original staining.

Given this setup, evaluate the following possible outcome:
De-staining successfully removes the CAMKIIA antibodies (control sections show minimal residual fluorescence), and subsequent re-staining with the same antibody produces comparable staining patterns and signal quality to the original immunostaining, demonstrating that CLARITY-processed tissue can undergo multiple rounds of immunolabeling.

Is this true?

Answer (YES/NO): NO